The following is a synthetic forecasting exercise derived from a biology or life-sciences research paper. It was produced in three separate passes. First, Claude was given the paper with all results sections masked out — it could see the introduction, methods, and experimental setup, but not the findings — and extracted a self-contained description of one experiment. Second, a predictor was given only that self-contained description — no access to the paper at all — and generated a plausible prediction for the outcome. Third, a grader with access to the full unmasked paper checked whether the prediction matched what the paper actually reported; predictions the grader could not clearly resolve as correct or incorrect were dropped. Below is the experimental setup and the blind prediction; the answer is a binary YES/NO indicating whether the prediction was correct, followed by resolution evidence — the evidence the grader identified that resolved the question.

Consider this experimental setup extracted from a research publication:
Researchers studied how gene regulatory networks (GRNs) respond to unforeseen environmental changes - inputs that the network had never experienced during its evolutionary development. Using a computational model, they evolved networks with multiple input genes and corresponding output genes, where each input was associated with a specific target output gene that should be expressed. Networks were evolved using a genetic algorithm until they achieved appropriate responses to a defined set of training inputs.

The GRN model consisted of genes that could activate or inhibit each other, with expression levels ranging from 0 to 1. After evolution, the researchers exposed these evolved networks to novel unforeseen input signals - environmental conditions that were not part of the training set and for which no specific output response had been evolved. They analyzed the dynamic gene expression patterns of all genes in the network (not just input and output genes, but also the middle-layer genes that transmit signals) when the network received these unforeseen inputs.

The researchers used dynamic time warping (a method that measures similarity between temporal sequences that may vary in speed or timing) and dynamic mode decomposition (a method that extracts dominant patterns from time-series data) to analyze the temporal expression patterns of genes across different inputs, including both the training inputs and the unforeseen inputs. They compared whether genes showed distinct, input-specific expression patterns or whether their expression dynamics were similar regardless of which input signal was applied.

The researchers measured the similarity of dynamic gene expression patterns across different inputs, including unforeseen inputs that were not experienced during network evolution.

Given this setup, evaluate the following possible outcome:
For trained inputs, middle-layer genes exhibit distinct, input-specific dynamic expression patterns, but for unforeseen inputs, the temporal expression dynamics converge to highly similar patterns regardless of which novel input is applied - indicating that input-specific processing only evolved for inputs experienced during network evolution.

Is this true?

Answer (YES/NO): NO